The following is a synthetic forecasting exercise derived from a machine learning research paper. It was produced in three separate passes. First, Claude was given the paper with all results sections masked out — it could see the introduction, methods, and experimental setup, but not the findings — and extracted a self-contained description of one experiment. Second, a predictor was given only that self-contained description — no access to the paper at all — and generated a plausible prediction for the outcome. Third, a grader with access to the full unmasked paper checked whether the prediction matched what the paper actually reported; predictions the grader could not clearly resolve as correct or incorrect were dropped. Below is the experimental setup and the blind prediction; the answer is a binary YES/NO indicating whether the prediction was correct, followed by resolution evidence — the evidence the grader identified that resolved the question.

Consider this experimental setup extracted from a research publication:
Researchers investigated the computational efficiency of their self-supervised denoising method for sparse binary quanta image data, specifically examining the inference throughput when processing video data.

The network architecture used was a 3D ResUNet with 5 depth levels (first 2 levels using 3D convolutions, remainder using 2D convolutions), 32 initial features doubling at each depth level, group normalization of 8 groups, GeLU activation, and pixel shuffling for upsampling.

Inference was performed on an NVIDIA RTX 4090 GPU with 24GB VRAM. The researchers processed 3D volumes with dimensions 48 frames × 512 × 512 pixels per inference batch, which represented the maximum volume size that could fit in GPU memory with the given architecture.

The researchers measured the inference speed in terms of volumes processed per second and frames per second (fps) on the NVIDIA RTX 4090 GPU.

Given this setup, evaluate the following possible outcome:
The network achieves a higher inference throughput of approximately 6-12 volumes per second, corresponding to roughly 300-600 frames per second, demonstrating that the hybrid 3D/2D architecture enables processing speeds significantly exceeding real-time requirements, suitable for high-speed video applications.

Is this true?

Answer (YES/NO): NO